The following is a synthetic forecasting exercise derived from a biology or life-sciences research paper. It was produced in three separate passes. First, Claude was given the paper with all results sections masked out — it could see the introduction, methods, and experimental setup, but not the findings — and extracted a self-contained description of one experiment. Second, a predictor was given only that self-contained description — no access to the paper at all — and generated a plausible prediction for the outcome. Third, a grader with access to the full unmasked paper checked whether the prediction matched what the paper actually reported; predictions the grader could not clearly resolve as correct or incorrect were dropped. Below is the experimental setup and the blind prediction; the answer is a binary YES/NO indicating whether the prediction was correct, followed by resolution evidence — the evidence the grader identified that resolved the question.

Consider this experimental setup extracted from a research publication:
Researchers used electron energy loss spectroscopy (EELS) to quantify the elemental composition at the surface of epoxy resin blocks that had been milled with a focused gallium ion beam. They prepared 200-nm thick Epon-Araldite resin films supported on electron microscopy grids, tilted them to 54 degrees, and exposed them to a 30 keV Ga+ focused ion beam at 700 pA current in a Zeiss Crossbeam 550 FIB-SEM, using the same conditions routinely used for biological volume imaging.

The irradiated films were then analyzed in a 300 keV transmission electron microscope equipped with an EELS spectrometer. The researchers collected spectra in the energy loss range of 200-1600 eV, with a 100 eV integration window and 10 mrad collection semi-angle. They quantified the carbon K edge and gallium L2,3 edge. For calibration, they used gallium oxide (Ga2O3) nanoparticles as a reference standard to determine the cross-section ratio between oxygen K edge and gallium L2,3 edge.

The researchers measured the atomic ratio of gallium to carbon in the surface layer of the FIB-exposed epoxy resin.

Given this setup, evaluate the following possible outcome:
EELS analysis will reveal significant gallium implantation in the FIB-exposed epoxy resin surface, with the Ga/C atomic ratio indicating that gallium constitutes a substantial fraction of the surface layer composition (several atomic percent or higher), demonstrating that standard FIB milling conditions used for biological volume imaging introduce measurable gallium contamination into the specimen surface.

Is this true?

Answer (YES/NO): YES